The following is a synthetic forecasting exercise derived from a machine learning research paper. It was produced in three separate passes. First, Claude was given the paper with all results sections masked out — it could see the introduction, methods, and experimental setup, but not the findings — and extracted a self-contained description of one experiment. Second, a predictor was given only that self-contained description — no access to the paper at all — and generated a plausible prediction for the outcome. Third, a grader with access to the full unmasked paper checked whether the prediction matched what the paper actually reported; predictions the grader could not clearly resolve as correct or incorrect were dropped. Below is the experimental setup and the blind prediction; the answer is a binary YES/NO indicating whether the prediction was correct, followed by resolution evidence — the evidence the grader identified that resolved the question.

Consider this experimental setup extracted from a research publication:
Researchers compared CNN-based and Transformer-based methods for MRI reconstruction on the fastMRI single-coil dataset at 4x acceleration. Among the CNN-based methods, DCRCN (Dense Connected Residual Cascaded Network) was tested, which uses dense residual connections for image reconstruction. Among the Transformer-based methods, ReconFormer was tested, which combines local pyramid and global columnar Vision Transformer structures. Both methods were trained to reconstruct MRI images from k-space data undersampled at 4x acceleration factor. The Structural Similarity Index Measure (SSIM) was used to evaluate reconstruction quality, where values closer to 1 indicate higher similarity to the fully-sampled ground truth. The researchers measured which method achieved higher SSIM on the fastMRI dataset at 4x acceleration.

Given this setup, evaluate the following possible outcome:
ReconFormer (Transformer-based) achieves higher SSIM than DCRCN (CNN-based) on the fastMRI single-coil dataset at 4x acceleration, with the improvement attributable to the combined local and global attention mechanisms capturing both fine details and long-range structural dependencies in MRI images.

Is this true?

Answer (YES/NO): NO